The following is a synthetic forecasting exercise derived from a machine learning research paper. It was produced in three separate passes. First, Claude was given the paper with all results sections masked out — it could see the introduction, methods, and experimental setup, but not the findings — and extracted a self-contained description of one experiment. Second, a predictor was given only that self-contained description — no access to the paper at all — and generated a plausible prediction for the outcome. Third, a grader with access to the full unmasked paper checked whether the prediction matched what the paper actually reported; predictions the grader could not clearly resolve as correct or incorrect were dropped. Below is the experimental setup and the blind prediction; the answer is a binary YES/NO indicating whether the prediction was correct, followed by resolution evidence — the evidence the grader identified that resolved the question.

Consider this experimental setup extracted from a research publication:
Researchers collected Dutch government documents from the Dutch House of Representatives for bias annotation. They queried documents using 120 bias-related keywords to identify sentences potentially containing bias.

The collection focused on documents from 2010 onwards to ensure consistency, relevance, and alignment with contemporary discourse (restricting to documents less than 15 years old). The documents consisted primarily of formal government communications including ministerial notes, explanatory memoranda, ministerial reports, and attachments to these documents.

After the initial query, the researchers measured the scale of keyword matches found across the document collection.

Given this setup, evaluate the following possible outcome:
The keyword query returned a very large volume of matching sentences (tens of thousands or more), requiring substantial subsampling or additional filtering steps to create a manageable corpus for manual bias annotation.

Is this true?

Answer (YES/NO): YES